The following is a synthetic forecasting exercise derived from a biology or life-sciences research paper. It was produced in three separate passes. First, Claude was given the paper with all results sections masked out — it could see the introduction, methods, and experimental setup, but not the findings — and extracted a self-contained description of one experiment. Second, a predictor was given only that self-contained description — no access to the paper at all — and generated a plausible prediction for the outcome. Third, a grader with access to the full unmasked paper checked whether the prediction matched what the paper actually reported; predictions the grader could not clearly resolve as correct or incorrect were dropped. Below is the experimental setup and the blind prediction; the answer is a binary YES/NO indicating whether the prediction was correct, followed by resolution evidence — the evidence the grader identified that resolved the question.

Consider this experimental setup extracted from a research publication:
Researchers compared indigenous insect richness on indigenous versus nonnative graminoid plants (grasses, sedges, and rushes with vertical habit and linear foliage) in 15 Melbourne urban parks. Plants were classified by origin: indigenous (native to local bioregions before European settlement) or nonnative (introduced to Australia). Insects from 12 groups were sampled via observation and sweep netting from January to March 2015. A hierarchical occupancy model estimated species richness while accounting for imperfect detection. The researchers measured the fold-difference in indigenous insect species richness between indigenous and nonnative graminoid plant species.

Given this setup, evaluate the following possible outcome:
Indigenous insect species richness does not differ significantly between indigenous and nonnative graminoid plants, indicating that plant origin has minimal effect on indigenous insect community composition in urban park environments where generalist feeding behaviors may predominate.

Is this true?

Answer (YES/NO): NO